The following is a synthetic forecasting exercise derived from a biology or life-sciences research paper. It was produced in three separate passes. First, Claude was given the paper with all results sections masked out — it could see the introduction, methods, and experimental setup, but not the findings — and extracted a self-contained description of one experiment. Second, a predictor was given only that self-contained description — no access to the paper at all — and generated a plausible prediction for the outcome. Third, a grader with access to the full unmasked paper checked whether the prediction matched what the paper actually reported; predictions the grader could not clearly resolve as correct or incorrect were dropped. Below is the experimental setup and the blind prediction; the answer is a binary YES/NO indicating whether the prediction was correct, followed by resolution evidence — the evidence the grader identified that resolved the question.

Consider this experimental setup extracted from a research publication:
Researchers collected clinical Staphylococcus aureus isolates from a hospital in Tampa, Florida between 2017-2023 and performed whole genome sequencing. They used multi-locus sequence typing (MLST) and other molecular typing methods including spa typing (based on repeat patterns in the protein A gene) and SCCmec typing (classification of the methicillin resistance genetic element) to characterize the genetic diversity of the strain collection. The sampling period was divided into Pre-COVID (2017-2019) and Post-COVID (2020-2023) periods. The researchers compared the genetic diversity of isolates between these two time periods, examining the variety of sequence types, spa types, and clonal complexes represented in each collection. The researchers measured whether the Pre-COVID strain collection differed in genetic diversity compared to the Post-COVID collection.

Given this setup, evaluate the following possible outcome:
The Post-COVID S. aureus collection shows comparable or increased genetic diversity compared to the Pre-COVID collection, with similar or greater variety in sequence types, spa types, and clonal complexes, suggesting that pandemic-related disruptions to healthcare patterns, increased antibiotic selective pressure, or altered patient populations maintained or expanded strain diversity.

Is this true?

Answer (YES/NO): YES